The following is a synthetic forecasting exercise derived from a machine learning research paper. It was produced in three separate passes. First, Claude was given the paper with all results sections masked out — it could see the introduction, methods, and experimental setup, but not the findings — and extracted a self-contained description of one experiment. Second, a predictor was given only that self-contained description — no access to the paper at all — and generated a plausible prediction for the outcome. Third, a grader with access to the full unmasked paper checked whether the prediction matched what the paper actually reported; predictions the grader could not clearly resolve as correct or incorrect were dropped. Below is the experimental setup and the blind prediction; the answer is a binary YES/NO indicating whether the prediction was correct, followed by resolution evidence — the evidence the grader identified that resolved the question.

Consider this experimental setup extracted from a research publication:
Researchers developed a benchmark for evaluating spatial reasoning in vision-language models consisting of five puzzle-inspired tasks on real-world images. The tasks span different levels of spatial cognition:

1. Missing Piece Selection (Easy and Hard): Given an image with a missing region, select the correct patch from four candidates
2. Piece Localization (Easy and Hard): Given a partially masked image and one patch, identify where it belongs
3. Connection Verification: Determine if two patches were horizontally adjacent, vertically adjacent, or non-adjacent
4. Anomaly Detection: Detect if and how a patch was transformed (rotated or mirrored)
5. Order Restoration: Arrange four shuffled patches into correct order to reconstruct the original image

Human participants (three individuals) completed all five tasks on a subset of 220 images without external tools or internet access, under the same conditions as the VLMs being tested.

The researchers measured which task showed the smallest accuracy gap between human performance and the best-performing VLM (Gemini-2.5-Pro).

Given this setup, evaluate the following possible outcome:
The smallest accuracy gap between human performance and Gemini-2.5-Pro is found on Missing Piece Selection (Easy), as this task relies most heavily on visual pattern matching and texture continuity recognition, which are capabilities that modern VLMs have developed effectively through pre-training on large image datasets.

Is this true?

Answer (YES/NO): YES